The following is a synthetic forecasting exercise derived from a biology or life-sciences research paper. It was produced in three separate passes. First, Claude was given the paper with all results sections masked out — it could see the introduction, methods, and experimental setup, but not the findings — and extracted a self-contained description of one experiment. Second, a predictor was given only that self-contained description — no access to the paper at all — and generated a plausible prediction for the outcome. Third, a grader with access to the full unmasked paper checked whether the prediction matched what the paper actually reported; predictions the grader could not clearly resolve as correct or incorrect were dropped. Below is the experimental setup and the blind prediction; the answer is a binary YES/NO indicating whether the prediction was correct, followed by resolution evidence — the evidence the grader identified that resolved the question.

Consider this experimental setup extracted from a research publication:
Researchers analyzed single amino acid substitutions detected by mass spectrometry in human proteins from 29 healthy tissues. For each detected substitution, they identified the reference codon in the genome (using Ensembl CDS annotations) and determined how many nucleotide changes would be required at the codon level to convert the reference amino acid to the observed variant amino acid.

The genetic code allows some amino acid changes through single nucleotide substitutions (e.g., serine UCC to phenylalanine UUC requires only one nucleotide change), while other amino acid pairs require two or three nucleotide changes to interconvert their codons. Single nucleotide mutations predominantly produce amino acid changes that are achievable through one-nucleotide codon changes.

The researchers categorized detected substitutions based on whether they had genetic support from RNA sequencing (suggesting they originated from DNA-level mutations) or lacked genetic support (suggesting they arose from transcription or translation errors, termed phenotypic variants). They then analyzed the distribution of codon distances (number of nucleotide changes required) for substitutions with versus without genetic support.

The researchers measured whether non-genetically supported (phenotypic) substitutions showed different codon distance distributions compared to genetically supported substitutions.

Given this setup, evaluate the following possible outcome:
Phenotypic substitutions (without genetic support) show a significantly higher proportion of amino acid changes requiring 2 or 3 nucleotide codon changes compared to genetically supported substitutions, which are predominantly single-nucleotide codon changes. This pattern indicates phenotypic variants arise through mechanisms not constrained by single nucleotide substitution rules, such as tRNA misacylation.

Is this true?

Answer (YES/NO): YES